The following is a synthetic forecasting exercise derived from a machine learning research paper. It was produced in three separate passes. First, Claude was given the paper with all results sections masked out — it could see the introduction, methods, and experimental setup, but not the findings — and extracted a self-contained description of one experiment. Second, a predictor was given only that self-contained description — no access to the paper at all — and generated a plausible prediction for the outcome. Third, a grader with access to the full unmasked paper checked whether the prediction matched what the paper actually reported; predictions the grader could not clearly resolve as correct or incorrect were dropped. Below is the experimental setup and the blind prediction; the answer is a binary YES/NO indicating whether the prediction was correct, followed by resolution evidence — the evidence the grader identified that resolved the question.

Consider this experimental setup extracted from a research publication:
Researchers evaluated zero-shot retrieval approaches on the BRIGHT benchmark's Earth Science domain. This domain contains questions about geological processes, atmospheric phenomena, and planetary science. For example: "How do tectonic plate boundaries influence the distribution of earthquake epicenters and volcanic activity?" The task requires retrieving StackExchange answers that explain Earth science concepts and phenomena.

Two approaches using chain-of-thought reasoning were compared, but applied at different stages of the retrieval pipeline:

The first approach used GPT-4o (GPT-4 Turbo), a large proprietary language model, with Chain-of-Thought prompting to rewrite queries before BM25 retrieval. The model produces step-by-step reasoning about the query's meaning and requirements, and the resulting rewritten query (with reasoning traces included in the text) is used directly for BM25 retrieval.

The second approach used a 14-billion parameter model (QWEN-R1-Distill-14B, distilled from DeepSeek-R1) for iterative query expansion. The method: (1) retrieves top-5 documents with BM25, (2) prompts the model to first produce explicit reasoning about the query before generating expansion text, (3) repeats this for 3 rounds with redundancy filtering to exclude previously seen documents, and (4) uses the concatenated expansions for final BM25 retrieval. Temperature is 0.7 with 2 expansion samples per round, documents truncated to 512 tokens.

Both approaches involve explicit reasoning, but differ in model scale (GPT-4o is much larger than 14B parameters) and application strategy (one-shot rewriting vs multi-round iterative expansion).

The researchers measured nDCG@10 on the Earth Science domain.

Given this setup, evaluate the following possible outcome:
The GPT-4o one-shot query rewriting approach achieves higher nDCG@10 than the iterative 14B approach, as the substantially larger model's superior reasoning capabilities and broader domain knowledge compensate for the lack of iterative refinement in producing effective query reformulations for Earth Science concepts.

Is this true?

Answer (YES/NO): YES